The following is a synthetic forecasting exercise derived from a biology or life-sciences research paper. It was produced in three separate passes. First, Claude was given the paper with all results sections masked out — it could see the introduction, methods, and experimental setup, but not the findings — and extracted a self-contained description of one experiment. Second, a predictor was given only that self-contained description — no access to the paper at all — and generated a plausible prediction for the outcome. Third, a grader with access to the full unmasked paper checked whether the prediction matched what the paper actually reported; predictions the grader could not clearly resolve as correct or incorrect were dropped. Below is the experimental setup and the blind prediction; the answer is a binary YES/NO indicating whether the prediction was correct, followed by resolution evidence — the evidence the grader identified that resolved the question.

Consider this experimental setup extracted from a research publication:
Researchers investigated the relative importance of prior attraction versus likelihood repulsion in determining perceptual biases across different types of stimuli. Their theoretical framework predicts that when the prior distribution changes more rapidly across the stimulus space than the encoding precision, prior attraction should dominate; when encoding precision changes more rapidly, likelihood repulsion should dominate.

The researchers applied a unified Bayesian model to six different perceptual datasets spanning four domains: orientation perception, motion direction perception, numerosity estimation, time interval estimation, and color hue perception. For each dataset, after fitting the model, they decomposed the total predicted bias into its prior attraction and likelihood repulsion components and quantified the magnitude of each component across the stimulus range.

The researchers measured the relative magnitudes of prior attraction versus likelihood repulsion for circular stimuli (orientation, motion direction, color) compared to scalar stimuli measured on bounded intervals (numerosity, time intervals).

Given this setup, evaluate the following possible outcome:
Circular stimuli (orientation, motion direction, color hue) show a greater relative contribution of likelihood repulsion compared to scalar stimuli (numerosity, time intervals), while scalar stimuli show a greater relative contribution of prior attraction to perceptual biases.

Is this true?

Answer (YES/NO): YES